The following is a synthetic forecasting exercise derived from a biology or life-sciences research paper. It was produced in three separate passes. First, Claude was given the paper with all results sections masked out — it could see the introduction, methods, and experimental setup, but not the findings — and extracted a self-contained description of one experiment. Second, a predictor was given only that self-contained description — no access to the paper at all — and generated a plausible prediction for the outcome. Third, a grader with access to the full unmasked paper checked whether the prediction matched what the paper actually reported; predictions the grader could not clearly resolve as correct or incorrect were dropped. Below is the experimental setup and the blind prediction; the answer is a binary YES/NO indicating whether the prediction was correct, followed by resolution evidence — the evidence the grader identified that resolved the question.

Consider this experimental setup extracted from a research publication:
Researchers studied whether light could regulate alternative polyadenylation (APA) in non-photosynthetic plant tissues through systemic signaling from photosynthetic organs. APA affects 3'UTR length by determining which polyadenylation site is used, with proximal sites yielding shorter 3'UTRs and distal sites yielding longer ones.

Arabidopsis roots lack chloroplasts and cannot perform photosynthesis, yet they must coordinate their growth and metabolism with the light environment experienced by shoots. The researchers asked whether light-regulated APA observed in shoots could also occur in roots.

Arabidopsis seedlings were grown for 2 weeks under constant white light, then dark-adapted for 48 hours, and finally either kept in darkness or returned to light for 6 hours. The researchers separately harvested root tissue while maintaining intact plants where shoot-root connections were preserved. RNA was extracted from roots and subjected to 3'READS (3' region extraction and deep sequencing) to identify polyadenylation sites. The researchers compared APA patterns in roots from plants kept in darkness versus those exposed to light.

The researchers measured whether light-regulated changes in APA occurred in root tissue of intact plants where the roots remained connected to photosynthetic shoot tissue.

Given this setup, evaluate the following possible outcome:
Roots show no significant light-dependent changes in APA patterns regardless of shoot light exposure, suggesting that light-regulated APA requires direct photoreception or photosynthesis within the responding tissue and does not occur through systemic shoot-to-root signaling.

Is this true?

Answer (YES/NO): NO